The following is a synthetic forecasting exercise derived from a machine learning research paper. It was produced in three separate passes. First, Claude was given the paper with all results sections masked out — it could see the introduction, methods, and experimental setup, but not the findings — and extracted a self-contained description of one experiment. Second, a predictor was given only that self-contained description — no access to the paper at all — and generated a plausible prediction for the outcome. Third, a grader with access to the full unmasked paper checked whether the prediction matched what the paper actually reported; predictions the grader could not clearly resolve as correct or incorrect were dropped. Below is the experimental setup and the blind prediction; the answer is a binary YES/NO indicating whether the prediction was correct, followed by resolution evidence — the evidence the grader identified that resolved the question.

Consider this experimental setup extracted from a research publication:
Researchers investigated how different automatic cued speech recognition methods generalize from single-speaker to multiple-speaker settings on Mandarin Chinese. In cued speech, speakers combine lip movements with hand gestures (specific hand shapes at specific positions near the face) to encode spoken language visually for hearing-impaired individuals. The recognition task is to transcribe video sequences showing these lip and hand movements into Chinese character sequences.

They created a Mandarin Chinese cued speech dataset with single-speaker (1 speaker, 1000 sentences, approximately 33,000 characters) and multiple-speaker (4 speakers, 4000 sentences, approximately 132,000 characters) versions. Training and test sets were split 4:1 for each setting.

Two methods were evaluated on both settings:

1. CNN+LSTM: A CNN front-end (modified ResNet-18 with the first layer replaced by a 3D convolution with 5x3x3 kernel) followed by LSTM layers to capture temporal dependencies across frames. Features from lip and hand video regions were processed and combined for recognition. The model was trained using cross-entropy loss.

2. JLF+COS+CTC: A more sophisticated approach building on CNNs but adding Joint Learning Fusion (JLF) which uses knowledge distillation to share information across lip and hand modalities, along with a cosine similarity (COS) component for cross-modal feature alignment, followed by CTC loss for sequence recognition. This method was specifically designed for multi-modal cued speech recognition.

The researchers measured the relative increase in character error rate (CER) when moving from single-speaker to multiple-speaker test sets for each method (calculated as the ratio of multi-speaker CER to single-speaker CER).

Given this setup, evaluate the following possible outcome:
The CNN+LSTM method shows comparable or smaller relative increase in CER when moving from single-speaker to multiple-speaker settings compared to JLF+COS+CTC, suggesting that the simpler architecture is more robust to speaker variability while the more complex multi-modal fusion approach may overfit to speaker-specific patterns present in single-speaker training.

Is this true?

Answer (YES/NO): YES